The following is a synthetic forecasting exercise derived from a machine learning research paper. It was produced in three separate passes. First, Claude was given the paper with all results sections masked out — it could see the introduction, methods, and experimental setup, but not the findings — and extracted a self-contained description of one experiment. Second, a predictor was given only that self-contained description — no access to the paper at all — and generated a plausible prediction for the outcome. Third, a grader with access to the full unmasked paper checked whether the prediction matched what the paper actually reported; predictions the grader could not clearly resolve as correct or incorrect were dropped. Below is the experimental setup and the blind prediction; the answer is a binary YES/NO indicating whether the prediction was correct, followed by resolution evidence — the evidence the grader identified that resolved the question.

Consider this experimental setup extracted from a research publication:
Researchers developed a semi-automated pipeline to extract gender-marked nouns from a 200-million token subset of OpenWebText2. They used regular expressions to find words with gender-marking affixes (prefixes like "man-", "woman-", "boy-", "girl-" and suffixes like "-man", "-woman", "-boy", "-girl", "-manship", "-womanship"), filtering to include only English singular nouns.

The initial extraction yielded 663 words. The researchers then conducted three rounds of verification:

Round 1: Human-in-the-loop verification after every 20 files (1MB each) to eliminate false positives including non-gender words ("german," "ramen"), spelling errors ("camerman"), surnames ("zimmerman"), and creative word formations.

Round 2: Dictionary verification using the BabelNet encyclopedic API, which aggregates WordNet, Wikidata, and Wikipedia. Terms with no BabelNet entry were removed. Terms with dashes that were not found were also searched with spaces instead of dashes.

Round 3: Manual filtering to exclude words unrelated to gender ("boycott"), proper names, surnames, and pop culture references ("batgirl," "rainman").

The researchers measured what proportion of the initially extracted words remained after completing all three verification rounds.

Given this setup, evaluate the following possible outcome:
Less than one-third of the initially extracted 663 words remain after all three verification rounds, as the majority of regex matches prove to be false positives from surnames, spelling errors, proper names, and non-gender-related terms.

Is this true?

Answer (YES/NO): NO